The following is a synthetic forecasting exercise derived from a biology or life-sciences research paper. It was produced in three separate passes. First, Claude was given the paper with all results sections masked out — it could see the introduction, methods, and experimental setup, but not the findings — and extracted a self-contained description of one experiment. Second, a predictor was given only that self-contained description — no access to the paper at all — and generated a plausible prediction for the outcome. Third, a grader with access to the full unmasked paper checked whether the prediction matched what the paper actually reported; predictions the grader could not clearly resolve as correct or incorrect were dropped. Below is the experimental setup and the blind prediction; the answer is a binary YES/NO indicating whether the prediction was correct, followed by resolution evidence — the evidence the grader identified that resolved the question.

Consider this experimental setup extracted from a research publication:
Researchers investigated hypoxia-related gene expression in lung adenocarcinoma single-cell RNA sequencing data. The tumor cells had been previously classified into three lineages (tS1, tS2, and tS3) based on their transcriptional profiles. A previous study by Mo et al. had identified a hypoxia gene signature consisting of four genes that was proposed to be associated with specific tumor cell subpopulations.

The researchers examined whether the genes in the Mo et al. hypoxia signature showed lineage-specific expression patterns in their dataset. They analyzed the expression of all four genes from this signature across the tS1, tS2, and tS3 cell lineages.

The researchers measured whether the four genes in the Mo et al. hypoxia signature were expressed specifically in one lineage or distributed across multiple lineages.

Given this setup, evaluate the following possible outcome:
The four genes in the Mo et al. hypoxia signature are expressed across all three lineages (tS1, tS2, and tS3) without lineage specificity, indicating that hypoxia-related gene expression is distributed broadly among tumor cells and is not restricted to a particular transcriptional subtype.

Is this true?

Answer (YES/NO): NO